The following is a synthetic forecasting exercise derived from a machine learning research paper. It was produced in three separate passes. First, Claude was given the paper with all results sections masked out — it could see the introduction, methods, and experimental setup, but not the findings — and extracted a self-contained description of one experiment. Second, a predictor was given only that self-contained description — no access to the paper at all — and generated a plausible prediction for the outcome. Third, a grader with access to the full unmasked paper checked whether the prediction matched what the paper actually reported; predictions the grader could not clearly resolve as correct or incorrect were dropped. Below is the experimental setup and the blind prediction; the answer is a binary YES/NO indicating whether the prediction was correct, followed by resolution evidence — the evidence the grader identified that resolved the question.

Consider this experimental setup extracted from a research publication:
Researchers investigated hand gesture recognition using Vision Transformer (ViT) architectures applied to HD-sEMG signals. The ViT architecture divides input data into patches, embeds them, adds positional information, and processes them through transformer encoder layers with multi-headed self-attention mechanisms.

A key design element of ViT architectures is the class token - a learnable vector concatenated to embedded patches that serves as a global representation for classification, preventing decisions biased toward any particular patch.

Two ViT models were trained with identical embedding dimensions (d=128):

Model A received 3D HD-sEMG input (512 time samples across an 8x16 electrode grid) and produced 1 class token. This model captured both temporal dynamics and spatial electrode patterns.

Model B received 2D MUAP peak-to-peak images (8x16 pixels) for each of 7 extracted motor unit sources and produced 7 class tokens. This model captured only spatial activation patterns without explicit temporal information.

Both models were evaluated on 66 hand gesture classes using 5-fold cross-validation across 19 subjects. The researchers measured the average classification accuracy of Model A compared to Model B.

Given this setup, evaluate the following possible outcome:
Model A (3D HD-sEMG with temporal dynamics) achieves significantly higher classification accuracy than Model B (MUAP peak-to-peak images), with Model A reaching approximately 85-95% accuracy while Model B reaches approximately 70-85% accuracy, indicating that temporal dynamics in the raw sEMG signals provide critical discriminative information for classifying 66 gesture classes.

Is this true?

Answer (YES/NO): NO